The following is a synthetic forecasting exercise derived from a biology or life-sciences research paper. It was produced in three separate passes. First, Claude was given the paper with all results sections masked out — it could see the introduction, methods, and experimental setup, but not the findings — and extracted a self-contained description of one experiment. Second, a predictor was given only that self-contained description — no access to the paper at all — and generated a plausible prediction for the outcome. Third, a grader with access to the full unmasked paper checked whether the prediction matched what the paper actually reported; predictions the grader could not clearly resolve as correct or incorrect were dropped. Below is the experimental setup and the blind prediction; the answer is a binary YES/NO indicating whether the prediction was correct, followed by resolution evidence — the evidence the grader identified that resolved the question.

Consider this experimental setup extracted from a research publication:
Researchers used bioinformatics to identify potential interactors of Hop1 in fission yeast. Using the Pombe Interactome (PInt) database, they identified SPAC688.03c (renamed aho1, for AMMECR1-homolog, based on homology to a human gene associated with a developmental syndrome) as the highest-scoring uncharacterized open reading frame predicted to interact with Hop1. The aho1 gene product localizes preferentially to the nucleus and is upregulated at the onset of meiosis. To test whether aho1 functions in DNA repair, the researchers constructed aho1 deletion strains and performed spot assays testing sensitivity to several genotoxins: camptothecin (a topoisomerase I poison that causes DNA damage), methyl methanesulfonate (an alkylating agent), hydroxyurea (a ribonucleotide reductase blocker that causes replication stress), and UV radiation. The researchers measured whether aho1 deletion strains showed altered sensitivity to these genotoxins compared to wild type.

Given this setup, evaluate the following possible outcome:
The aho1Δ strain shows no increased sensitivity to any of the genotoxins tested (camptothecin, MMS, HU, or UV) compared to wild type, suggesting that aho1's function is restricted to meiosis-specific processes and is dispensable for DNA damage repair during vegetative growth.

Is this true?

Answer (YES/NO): NO